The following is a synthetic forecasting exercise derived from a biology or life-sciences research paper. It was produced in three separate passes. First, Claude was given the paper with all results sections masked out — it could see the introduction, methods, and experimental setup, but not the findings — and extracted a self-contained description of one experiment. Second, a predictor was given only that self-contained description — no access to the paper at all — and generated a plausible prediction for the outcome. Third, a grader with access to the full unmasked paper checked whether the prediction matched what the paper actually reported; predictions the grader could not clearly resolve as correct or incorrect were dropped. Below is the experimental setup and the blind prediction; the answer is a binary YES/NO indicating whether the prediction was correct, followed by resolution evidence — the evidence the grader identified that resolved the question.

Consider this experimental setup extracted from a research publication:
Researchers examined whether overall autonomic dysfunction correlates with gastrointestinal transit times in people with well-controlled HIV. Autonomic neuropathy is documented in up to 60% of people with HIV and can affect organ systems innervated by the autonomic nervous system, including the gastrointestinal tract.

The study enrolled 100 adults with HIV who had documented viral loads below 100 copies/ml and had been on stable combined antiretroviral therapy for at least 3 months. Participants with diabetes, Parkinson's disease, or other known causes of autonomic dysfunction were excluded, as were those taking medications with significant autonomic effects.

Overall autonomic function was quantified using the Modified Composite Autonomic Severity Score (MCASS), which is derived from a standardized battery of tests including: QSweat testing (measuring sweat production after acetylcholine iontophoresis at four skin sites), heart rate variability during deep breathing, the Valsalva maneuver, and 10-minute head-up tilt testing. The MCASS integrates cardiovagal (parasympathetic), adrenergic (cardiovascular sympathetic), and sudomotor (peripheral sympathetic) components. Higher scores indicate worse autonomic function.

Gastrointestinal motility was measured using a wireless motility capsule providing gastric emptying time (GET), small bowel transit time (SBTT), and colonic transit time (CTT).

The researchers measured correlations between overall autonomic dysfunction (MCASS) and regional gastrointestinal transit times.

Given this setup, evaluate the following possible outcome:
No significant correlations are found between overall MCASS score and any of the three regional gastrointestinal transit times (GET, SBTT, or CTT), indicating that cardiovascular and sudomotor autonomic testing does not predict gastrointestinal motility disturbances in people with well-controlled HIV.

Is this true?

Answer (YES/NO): NO